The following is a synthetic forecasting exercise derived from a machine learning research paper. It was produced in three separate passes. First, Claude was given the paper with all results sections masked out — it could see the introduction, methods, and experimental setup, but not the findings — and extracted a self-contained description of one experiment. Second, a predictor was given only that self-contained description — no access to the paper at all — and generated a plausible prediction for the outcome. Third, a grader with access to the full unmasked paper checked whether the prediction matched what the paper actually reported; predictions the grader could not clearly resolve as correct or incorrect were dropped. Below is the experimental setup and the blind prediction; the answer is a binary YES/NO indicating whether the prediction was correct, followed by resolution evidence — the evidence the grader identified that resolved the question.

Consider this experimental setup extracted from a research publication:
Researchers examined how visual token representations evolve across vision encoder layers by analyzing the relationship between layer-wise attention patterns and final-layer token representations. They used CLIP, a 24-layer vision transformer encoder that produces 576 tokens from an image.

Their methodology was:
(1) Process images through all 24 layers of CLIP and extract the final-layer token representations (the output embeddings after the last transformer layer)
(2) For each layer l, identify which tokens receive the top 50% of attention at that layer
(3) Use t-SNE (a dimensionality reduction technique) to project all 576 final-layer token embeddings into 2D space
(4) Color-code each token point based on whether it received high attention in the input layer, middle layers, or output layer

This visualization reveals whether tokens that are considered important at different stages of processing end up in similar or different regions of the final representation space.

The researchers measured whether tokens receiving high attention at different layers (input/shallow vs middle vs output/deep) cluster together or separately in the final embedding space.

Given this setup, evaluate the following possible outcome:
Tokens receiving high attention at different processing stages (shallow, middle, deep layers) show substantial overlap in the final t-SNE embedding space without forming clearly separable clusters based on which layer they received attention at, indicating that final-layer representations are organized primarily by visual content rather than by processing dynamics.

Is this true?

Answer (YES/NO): NO